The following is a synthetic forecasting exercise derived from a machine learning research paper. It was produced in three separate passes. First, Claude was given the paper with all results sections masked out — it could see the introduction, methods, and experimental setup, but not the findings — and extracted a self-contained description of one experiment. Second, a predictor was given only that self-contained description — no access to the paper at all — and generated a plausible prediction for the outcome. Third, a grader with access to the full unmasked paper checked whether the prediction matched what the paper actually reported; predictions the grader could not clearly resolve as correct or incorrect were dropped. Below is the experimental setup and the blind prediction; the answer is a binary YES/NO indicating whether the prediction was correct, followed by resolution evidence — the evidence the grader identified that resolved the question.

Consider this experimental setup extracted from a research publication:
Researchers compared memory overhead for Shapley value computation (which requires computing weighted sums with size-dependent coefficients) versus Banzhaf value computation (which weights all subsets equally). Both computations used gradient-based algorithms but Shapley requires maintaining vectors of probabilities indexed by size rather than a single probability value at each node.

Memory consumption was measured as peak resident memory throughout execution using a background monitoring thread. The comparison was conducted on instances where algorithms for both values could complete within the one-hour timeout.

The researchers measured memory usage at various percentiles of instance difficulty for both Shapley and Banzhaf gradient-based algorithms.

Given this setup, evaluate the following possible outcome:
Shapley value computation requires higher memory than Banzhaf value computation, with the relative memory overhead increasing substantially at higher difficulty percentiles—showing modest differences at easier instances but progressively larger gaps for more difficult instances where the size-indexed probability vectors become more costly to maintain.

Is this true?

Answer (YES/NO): NO